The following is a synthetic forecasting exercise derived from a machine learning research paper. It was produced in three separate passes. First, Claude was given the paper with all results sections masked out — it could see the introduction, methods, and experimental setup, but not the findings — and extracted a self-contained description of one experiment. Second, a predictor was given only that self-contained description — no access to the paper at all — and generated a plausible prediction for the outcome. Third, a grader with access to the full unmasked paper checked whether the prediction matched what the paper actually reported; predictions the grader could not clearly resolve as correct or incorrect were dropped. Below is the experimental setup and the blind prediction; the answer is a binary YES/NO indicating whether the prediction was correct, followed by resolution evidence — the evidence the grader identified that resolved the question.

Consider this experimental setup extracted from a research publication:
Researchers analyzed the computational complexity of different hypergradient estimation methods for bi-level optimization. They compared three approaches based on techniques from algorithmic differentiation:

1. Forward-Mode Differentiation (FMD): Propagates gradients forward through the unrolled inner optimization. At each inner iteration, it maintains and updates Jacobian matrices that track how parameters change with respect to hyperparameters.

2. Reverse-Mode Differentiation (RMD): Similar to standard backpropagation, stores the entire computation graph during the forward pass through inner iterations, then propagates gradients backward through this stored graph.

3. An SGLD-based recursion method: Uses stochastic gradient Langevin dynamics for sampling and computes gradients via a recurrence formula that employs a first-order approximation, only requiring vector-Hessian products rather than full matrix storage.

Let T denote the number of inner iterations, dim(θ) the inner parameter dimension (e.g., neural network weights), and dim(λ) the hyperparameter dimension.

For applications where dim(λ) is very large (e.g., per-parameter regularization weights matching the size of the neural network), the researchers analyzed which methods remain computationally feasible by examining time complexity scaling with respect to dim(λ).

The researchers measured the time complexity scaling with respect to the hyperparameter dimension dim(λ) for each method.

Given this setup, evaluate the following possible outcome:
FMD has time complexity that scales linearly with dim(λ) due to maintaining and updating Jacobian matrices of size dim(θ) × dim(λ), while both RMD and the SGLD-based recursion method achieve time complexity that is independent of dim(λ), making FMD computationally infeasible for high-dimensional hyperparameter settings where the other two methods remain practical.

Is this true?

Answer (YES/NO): NO